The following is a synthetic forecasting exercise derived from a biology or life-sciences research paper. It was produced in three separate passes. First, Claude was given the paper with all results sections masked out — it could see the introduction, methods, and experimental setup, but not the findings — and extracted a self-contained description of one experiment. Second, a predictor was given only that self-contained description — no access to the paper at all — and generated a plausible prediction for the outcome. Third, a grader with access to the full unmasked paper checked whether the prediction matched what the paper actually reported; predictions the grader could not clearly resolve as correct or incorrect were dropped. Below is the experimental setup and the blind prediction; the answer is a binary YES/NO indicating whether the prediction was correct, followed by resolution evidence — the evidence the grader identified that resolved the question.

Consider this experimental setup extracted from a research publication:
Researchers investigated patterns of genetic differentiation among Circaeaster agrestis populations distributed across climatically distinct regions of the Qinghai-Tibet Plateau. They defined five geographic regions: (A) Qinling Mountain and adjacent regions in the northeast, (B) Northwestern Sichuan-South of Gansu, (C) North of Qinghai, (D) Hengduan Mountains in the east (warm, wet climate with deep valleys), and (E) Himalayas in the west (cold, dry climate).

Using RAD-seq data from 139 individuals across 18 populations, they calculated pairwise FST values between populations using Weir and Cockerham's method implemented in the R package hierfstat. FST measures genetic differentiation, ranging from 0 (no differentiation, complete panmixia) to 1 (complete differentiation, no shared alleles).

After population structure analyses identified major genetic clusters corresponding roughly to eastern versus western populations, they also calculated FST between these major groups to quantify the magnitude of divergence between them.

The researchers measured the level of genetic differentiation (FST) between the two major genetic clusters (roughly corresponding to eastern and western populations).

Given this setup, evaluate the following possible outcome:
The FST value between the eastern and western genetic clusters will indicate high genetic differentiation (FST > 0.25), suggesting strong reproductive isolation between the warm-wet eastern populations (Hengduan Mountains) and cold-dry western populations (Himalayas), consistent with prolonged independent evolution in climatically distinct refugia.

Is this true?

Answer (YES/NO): YES